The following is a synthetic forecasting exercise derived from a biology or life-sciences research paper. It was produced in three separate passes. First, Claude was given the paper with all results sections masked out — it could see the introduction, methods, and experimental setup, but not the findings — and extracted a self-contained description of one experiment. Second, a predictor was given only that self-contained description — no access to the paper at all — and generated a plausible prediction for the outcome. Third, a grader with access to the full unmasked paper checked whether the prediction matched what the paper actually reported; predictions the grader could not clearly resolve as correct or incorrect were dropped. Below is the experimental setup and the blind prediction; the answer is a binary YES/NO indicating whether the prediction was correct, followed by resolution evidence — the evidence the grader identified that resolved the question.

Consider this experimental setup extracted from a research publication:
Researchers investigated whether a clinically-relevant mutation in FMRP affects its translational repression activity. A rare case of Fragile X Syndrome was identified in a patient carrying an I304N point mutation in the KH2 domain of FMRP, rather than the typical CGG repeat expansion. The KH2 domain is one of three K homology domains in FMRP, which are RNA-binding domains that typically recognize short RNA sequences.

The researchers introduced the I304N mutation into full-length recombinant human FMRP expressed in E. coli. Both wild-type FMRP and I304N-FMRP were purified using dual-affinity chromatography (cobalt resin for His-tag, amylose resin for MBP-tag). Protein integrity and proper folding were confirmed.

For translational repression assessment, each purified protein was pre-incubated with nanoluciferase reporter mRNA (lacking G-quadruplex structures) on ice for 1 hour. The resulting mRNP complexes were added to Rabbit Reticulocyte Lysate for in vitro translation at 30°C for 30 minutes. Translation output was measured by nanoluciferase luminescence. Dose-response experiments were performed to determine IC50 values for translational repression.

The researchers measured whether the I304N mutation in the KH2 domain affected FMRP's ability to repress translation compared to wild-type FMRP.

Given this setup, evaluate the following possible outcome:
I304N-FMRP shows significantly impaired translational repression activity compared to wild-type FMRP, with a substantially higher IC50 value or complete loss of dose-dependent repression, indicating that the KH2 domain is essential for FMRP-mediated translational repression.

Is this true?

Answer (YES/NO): NO